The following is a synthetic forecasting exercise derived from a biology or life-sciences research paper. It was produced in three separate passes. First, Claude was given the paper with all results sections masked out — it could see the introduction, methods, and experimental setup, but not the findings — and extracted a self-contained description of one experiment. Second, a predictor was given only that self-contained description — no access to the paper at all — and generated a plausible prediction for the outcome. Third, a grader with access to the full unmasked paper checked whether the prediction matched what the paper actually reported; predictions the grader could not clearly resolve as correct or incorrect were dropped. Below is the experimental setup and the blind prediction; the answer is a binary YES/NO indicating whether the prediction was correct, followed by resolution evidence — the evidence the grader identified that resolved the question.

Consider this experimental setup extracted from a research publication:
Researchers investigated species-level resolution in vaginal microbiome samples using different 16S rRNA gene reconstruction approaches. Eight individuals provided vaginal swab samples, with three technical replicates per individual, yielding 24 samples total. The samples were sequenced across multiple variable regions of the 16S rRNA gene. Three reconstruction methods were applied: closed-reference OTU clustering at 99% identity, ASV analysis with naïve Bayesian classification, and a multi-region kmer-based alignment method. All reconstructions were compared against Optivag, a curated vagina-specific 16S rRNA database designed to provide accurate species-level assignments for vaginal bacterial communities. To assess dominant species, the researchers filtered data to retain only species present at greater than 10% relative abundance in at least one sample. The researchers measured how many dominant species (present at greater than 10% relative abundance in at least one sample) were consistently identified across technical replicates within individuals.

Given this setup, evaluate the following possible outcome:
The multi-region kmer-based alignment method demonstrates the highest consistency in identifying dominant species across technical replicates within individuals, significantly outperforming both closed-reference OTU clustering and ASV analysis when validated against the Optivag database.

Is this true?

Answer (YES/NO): NO